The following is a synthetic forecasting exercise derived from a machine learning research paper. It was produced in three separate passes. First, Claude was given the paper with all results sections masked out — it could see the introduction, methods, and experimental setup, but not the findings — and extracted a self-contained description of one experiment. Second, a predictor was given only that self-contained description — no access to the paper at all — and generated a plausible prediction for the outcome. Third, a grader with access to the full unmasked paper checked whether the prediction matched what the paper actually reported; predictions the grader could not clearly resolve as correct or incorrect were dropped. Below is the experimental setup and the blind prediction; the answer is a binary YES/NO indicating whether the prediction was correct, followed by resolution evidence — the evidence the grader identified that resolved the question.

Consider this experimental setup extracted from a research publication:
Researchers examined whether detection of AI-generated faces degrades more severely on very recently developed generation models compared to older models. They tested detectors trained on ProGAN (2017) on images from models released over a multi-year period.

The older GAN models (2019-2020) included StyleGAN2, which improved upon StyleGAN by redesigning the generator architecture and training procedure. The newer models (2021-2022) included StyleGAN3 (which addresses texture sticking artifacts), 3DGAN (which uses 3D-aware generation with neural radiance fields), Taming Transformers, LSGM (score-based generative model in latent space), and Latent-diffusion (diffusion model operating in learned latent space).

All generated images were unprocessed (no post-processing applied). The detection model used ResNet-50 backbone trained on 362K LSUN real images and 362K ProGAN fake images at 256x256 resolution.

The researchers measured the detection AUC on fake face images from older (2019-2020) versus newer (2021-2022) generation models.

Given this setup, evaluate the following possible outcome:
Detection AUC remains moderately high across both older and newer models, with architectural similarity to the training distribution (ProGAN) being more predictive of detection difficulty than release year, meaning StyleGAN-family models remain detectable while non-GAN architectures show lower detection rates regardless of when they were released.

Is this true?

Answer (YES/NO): YES